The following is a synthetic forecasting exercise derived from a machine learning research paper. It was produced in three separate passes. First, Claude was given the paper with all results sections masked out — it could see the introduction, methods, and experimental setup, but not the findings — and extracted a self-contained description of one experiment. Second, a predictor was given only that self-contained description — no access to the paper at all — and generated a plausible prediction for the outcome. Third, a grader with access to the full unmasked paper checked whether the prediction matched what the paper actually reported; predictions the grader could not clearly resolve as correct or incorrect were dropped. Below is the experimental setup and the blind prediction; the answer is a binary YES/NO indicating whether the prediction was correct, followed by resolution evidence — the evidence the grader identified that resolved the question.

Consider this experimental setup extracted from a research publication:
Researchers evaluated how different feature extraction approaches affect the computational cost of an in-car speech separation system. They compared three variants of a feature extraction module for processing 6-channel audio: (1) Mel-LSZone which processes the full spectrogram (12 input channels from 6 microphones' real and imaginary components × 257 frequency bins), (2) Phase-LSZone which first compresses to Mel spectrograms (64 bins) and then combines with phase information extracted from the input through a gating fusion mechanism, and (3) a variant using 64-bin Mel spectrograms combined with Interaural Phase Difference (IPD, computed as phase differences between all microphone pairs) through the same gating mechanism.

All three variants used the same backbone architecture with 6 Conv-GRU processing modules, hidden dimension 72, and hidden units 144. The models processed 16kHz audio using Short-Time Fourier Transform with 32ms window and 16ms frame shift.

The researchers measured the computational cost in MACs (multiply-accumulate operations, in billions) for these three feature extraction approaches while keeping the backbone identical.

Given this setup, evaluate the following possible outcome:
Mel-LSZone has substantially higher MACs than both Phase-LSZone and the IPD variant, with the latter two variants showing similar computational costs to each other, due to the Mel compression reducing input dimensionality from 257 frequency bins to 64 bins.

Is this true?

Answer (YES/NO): YES